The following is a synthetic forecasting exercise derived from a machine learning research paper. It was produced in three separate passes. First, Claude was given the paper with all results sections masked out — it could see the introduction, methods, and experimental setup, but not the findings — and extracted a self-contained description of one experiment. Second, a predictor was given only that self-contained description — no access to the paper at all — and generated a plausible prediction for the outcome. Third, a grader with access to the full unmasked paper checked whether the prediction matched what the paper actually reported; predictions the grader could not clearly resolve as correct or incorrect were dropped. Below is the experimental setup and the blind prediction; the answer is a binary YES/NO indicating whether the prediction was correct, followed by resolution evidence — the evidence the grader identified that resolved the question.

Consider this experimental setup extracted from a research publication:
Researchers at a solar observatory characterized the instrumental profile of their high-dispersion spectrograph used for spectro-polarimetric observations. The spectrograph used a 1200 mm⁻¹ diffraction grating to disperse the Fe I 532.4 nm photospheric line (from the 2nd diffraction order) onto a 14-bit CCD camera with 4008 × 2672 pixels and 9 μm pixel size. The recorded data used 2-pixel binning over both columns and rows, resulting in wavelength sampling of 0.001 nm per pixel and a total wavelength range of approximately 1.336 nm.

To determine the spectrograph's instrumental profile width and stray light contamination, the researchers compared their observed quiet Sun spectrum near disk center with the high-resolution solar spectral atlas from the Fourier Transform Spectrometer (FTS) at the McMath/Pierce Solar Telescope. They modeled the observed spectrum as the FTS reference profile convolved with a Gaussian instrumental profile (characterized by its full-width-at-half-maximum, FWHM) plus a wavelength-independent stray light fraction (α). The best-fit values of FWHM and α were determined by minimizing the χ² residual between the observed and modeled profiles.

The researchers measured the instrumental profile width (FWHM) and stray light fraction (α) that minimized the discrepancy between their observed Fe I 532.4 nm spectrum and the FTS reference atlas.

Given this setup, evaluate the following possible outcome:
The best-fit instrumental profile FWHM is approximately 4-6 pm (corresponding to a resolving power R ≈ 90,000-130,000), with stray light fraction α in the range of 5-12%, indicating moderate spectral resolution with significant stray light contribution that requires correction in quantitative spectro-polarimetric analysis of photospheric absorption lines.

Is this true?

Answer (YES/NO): NO